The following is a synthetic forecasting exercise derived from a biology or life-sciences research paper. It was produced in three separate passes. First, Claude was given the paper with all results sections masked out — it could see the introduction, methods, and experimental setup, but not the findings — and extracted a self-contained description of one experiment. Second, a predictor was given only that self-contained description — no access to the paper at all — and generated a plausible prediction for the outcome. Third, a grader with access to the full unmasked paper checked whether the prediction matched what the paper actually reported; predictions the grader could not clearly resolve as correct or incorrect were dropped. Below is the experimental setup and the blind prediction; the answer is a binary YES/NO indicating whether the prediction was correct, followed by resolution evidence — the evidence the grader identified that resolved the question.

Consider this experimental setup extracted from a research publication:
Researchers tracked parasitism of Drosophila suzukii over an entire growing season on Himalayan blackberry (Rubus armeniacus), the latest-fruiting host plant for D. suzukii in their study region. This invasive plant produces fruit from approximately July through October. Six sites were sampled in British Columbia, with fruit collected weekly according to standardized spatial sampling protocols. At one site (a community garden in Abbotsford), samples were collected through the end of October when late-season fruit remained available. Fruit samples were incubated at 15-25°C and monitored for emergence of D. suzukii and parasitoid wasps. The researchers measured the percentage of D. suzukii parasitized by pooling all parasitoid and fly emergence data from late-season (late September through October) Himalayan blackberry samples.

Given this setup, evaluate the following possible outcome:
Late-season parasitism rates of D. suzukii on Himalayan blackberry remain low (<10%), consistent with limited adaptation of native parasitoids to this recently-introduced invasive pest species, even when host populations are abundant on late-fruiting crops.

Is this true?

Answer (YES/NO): NO